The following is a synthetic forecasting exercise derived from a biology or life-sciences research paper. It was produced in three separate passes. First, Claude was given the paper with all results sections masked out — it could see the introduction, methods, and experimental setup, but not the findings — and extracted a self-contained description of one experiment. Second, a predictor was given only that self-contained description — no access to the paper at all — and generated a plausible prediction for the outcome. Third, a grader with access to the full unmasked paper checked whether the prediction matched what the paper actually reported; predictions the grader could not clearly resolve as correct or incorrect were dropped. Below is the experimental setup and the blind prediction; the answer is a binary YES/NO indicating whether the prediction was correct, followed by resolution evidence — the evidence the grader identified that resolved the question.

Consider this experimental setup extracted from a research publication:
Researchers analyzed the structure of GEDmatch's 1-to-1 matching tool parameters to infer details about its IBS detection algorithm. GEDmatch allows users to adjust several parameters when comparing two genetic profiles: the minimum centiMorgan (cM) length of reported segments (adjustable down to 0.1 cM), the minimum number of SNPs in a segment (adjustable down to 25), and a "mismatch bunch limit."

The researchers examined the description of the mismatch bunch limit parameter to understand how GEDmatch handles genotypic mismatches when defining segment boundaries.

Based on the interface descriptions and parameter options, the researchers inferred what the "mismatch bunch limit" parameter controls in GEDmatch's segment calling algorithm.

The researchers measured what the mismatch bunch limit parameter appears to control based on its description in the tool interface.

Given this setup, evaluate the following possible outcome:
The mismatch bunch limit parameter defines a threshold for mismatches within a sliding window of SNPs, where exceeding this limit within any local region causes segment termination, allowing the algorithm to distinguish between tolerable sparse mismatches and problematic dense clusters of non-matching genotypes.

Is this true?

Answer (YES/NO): NO